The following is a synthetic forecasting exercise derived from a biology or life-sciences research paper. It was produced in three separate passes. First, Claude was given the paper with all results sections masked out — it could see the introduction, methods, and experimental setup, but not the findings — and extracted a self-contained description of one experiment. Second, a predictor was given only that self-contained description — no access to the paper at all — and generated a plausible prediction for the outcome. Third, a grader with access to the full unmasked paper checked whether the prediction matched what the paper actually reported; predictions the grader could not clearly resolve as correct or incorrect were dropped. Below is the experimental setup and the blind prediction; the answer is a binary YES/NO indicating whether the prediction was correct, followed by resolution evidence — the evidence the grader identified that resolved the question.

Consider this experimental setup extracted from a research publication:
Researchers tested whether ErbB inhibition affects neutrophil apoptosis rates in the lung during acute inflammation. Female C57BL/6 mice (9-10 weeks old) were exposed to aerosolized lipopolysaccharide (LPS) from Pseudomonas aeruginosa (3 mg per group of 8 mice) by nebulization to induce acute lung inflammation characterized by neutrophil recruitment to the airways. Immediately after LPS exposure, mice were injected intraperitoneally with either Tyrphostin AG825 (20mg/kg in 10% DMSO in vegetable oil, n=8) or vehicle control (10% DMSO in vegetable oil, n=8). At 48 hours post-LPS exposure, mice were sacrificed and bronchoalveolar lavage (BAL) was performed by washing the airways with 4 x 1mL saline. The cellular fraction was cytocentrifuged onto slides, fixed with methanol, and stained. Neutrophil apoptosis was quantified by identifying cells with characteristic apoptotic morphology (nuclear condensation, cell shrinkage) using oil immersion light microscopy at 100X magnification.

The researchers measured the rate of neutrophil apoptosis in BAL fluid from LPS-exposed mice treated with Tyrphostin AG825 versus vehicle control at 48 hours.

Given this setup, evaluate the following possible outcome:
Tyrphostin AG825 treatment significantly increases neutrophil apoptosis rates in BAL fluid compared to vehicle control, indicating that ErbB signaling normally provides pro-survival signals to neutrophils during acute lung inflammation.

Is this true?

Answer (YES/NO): YES